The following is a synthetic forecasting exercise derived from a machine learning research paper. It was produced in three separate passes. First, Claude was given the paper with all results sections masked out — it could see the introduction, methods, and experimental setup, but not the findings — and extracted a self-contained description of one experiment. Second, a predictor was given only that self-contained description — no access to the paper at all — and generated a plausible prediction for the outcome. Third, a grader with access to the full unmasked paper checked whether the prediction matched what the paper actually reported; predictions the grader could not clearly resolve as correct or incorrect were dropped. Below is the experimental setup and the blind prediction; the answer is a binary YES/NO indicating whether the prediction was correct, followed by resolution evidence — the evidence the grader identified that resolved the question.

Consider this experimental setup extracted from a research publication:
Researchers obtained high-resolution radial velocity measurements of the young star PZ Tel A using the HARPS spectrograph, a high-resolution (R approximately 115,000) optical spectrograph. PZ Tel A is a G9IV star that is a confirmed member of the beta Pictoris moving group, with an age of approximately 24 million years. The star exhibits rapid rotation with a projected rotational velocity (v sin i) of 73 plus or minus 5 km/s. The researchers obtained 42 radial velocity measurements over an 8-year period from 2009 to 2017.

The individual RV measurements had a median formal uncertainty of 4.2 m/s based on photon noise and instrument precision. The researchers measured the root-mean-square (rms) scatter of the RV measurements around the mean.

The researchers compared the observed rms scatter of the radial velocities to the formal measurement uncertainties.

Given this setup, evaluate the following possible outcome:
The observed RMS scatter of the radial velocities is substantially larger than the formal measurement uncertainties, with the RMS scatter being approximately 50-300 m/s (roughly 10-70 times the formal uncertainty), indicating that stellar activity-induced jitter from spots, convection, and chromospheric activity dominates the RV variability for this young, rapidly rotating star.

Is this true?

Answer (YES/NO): NO